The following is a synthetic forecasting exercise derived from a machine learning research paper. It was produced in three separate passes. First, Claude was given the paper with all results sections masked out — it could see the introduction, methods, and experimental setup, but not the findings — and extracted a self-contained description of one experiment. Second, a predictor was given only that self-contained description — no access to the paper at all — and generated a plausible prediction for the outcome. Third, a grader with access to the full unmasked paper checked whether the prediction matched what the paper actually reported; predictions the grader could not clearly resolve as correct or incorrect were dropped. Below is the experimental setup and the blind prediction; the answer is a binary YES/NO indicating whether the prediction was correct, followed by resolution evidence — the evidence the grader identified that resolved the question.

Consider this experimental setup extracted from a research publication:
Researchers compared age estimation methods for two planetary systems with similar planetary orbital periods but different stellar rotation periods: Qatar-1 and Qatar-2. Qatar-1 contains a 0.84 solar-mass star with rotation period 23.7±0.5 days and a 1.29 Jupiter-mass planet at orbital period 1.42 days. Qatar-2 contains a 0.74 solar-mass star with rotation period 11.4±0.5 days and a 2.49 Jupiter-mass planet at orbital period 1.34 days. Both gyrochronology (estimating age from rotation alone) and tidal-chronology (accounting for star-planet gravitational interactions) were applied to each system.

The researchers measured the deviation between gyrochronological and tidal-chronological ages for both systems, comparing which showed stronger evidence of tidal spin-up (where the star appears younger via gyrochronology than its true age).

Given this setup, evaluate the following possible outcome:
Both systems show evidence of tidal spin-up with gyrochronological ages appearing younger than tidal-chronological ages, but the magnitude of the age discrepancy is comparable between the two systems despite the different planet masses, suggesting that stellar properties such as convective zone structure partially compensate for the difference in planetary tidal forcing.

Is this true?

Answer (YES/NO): NO